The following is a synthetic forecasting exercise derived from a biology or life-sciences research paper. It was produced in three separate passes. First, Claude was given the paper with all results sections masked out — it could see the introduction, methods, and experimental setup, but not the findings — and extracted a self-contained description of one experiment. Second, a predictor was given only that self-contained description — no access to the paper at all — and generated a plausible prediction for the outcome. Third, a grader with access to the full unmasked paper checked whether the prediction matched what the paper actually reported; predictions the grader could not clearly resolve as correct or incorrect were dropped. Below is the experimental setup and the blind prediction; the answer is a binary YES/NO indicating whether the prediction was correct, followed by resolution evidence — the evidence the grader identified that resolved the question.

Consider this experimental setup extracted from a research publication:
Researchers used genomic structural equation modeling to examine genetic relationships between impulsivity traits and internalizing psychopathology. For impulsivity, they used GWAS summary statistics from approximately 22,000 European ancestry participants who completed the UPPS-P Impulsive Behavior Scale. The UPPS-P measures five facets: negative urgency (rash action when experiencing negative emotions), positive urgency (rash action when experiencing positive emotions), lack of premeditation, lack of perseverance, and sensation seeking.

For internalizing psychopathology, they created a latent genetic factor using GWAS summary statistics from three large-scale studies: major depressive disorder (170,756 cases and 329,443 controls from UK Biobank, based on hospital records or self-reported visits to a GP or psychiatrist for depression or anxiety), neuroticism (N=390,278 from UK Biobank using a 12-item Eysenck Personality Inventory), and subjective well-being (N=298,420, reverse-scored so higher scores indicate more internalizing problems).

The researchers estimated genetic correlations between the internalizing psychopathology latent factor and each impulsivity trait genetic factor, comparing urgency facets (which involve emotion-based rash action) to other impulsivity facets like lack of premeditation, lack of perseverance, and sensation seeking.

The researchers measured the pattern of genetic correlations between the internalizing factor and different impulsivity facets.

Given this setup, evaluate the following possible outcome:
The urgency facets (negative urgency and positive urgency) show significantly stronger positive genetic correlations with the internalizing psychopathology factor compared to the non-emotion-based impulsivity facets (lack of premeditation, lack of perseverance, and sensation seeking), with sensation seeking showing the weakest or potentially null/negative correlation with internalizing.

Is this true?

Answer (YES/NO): NO